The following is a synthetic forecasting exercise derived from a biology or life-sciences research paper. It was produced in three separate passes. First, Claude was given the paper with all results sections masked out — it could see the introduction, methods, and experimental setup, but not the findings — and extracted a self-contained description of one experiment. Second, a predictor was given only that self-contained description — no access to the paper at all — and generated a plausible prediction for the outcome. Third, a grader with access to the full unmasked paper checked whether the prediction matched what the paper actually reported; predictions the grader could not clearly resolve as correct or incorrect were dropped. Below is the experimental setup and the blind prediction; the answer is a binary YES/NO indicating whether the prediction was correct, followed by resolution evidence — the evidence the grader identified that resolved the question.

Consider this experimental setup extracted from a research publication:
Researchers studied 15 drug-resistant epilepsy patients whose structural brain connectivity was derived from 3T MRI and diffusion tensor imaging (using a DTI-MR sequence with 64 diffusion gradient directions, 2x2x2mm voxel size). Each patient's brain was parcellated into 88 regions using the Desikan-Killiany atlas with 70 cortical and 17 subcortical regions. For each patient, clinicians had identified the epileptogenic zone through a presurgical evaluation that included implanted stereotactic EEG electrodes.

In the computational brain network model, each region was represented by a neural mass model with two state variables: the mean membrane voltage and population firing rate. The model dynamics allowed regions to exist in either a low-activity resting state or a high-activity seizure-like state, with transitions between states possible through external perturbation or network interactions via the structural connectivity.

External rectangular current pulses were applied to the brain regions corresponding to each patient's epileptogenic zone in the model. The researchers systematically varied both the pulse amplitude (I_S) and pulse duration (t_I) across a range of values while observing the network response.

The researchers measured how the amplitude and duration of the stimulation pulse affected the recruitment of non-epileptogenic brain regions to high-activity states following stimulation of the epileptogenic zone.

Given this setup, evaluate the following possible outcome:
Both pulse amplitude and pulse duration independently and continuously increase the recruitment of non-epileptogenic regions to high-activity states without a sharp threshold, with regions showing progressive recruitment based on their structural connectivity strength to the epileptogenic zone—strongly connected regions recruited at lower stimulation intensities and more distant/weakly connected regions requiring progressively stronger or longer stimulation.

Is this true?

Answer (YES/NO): NO